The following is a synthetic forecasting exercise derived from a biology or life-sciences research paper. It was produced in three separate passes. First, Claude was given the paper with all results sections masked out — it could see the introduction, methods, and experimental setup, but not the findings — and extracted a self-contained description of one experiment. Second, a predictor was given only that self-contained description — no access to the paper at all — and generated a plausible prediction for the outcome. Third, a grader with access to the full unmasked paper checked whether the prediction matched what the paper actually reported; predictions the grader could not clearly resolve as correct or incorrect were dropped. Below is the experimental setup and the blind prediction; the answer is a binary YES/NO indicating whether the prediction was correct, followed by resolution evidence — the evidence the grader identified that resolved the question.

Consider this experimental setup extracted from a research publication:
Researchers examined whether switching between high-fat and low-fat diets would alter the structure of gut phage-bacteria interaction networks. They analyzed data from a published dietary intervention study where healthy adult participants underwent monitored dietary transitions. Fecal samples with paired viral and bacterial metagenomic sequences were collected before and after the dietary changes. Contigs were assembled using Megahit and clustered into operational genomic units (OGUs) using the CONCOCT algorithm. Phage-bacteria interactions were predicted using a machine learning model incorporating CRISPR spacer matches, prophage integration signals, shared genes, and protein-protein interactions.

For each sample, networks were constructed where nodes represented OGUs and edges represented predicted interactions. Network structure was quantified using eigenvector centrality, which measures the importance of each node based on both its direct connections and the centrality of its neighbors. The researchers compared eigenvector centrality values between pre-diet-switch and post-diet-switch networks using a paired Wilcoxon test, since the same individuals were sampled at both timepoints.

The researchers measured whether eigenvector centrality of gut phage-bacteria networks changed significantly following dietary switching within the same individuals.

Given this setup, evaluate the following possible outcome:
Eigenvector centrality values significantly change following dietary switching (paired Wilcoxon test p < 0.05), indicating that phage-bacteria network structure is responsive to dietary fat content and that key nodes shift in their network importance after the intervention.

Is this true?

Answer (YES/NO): NO